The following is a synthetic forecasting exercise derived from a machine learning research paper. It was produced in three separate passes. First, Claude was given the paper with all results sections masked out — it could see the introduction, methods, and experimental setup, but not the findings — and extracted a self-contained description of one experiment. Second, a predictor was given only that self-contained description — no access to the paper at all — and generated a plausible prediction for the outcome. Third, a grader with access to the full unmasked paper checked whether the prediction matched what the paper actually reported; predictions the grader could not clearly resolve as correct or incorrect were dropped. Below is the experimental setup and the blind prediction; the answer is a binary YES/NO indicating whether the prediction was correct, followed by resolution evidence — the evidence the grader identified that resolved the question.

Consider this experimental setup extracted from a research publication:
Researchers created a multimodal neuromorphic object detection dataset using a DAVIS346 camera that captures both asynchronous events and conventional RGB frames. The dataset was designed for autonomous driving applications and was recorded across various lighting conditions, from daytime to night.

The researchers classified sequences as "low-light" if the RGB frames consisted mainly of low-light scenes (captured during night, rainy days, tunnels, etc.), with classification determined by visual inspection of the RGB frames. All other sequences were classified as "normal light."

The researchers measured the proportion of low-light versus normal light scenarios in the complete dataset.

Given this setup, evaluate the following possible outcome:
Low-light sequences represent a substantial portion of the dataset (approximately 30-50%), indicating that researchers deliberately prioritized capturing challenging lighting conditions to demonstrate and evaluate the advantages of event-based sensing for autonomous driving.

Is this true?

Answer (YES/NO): NO